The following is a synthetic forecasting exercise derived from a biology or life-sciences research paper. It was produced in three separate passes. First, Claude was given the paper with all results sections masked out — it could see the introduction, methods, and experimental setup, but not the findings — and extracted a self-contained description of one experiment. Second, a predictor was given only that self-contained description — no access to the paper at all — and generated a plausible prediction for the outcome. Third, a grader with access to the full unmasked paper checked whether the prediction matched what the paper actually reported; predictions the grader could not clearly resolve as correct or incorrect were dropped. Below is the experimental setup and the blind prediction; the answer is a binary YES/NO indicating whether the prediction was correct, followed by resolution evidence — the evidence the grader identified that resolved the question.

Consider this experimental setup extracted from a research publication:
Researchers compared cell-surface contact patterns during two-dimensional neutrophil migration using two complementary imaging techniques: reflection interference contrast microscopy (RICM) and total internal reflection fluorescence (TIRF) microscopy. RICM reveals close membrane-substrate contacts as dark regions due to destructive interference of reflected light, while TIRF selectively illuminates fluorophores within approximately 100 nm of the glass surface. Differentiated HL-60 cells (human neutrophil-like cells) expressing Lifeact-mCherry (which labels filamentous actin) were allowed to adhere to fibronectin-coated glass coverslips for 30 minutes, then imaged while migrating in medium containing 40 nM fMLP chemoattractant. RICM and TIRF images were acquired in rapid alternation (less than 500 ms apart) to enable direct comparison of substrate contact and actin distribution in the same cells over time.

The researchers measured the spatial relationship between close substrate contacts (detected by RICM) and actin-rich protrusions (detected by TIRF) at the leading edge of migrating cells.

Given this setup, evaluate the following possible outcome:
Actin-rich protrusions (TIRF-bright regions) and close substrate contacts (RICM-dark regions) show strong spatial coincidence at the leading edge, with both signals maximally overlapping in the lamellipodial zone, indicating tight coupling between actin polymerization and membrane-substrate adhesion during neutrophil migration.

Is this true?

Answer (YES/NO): NO